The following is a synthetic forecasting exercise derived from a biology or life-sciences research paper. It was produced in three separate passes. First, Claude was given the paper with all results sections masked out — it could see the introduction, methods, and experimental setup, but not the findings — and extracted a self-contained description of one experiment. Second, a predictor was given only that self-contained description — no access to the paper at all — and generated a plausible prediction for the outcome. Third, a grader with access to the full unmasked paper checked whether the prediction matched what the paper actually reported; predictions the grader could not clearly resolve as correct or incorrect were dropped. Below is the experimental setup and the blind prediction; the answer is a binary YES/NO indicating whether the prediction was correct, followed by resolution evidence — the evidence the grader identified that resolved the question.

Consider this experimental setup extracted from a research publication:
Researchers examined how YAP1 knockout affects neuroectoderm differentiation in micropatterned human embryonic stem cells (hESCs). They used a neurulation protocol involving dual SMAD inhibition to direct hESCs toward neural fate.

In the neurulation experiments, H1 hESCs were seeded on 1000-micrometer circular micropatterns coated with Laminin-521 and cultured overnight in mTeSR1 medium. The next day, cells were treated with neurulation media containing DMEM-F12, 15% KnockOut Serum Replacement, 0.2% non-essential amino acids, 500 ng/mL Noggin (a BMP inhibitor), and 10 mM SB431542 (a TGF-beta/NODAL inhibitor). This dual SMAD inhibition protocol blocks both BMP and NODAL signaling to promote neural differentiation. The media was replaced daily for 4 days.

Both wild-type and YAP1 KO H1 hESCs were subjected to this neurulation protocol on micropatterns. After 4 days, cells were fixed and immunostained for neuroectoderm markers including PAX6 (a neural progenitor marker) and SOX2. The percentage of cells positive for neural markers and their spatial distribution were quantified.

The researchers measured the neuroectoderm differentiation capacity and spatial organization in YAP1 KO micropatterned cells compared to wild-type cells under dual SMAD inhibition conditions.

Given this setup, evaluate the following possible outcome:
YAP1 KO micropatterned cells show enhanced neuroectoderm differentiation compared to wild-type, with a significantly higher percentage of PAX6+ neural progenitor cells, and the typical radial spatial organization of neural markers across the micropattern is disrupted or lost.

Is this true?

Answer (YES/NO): NO